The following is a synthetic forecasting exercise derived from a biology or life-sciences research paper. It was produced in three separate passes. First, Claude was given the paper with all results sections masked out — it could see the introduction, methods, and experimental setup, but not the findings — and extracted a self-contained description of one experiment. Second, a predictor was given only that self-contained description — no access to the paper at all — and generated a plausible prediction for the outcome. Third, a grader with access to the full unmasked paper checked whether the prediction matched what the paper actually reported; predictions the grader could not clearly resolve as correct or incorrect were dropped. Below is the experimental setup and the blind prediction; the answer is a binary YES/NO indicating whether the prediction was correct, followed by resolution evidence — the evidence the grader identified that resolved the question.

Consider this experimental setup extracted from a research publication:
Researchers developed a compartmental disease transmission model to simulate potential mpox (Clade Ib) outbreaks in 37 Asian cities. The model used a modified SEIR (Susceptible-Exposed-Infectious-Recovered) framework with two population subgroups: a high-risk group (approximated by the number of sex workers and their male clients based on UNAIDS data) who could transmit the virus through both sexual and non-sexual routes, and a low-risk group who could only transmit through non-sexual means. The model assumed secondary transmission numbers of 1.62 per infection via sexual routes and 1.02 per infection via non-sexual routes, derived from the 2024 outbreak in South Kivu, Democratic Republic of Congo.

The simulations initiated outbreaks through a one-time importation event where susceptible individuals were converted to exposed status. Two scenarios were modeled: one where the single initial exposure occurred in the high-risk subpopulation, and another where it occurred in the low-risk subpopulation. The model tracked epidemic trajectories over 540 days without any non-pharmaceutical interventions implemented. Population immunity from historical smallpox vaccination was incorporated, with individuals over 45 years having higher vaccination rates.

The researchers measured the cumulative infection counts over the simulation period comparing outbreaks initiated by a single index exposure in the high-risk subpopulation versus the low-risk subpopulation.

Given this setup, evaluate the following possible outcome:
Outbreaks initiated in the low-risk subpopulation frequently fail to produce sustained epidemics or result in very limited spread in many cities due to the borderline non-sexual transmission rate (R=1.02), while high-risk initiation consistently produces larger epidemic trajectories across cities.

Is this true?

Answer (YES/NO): NO